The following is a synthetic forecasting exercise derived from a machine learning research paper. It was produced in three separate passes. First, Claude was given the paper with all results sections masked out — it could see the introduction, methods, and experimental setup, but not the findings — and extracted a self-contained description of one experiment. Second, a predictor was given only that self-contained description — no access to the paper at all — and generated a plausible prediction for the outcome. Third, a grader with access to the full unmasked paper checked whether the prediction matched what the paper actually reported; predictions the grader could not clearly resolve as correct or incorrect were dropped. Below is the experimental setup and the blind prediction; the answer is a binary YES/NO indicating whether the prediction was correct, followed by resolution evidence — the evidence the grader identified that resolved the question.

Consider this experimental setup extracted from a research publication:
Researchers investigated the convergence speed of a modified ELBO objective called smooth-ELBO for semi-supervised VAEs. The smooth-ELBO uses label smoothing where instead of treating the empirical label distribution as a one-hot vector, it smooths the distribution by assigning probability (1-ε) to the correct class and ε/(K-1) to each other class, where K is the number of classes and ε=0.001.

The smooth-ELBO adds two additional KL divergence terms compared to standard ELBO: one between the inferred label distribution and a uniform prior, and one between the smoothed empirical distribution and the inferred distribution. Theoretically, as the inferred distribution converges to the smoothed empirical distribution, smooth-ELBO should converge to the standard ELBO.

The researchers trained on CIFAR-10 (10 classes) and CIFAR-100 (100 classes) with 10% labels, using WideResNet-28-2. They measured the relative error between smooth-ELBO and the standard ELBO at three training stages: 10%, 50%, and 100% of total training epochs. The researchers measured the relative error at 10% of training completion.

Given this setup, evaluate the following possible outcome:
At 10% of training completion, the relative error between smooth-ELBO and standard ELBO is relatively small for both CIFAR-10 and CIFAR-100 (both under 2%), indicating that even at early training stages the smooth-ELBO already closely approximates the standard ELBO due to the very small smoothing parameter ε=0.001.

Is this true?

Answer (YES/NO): NO